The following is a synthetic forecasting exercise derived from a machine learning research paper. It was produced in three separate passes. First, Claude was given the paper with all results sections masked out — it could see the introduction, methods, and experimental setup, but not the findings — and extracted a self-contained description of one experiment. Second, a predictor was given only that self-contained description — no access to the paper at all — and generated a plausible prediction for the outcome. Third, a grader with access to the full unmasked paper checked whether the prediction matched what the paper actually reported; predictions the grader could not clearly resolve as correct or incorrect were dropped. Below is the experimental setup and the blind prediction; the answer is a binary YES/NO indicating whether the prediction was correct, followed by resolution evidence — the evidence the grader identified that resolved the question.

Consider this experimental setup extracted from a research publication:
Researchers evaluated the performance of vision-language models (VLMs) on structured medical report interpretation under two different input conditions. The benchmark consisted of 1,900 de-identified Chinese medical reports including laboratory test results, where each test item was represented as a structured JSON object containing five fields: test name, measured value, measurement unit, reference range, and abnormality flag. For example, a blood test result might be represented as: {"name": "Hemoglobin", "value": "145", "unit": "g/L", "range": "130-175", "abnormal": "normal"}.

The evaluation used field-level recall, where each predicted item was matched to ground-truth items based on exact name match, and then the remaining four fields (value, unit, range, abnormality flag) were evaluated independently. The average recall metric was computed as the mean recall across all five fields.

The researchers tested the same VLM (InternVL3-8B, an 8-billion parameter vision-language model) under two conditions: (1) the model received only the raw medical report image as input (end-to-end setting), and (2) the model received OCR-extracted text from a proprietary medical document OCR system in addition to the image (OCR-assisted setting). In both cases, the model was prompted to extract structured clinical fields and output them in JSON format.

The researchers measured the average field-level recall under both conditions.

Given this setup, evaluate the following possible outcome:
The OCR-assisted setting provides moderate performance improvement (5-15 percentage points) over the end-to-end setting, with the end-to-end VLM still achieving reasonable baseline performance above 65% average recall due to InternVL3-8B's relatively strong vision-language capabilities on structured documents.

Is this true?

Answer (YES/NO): YES